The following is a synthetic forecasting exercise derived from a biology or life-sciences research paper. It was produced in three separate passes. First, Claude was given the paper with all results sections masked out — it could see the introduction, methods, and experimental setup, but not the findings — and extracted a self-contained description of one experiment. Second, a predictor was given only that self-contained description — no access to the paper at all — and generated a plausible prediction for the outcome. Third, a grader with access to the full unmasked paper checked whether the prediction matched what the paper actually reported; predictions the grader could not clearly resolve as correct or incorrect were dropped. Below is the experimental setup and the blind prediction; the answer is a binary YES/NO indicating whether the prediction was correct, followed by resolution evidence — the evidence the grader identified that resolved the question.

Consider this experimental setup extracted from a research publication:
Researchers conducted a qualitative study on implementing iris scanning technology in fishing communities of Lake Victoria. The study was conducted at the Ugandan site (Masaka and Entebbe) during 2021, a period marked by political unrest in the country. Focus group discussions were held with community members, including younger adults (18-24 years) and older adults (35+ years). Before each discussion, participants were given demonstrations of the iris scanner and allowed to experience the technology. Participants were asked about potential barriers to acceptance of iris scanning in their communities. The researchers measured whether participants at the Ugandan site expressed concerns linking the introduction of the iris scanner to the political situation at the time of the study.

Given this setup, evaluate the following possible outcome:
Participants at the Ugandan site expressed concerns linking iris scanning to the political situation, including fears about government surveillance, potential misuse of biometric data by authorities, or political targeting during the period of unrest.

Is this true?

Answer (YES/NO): YES